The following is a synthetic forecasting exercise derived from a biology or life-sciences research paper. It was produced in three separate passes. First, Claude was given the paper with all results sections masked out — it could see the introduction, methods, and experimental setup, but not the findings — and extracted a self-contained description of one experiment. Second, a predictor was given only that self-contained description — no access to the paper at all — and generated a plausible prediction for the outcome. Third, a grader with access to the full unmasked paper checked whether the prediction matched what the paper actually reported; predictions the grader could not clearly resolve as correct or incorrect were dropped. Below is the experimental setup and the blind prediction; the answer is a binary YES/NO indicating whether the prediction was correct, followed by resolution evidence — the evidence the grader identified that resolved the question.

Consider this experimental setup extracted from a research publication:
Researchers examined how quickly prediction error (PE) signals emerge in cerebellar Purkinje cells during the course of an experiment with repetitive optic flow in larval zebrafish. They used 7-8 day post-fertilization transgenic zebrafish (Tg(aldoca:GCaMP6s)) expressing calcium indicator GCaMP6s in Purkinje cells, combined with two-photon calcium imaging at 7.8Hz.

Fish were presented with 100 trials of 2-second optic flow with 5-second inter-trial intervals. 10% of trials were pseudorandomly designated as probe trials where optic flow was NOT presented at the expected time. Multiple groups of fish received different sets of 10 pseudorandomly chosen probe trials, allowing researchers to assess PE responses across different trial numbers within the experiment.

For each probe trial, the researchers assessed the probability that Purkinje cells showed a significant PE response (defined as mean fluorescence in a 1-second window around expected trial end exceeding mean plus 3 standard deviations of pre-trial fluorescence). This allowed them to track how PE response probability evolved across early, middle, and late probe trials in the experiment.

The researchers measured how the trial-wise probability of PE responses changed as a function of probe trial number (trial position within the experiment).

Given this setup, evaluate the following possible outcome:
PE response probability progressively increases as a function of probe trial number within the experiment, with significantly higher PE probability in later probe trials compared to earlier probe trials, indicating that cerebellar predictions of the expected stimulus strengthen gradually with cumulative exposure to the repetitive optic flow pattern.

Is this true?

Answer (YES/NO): NO